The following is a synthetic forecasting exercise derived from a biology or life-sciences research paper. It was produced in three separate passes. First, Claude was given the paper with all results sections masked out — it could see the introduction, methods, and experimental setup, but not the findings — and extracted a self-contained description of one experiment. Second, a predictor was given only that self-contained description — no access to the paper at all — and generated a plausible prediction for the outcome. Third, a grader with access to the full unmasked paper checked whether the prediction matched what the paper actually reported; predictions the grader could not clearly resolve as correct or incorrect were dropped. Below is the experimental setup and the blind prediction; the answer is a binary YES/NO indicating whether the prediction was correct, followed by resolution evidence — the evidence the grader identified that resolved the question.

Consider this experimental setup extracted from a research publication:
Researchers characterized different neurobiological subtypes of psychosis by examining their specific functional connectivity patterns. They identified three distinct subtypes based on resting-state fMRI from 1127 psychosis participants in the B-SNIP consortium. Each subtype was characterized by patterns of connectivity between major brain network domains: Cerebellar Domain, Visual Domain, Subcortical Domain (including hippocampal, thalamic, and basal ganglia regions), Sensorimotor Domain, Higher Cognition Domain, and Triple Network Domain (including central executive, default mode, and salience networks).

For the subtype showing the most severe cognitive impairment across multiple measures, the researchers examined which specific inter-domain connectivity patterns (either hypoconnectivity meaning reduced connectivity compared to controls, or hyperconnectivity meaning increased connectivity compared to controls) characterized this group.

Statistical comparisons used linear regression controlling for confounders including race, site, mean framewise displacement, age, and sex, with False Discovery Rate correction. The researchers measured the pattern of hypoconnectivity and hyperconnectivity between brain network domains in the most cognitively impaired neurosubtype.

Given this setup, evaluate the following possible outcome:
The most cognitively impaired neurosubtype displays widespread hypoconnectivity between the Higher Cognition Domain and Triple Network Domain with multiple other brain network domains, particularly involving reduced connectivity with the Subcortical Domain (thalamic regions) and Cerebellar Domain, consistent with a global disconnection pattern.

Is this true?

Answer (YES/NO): NO